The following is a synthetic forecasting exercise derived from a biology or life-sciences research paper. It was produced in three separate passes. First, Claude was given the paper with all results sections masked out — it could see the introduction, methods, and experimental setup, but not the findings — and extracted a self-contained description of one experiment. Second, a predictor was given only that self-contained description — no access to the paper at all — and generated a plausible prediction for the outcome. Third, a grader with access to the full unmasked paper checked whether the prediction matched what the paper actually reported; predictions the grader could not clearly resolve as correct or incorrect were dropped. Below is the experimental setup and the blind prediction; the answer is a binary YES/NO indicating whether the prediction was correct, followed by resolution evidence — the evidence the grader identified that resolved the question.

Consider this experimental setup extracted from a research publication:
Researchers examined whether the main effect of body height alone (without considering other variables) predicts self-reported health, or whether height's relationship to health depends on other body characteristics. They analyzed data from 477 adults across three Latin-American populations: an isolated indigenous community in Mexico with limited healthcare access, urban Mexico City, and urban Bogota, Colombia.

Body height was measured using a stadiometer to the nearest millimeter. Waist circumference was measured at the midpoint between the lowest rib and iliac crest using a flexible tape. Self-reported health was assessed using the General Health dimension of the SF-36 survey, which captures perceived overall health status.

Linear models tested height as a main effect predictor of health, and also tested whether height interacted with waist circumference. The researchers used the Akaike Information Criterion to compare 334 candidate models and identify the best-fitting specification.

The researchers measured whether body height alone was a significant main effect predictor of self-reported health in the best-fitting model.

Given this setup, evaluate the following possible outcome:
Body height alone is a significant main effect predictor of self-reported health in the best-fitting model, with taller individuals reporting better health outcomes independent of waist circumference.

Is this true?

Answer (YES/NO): NO